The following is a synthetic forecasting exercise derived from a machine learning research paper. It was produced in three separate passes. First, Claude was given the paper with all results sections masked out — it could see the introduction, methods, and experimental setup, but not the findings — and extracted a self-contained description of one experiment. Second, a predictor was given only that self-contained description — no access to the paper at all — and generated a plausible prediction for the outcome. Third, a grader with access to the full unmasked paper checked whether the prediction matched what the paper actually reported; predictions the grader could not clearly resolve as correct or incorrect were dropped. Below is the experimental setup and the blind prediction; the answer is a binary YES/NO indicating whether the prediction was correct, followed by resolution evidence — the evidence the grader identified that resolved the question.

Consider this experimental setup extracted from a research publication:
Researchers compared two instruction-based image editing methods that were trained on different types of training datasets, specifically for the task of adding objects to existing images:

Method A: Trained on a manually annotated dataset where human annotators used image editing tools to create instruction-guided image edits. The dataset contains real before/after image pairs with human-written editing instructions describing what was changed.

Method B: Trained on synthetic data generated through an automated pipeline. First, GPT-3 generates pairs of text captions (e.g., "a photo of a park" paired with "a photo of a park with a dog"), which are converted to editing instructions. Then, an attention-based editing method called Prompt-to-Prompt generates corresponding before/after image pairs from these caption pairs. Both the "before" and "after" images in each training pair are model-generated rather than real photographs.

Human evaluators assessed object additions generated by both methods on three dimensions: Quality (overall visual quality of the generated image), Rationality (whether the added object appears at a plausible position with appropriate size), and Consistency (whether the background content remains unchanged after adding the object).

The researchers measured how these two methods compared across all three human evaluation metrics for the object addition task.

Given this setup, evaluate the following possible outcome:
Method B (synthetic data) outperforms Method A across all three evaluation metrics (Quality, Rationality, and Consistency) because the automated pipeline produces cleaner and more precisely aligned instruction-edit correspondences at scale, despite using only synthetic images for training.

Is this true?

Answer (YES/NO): NO